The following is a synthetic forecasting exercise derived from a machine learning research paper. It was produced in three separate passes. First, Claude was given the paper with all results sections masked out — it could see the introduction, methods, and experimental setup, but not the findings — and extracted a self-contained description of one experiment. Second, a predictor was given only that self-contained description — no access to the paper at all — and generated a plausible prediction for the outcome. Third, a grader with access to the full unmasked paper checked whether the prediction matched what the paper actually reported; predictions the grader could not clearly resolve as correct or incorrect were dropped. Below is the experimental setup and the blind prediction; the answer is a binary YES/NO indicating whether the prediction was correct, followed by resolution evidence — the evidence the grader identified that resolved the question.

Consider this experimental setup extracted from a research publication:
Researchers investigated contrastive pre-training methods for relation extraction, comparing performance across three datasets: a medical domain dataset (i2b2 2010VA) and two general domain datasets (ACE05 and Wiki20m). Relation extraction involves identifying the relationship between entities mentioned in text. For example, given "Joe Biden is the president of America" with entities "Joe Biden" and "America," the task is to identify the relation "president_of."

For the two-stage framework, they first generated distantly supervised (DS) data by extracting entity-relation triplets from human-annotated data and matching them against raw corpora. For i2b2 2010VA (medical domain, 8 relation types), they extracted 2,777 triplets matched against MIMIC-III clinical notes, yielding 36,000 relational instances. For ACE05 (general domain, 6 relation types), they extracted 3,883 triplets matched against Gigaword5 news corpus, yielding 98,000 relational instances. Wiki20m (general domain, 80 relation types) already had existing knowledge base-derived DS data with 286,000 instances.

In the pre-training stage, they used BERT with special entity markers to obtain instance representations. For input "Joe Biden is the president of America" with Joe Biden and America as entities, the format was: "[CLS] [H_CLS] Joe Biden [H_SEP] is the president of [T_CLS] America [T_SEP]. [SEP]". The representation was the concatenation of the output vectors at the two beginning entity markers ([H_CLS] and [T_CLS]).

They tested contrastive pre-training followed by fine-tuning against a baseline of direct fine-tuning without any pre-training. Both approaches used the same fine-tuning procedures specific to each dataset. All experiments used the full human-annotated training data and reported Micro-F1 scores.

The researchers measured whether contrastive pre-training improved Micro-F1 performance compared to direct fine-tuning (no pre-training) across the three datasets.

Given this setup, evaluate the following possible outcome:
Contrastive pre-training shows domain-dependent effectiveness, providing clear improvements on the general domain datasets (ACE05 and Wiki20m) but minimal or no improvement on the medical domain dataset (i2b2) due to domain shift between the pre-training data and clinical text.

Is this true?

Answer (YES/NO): NO